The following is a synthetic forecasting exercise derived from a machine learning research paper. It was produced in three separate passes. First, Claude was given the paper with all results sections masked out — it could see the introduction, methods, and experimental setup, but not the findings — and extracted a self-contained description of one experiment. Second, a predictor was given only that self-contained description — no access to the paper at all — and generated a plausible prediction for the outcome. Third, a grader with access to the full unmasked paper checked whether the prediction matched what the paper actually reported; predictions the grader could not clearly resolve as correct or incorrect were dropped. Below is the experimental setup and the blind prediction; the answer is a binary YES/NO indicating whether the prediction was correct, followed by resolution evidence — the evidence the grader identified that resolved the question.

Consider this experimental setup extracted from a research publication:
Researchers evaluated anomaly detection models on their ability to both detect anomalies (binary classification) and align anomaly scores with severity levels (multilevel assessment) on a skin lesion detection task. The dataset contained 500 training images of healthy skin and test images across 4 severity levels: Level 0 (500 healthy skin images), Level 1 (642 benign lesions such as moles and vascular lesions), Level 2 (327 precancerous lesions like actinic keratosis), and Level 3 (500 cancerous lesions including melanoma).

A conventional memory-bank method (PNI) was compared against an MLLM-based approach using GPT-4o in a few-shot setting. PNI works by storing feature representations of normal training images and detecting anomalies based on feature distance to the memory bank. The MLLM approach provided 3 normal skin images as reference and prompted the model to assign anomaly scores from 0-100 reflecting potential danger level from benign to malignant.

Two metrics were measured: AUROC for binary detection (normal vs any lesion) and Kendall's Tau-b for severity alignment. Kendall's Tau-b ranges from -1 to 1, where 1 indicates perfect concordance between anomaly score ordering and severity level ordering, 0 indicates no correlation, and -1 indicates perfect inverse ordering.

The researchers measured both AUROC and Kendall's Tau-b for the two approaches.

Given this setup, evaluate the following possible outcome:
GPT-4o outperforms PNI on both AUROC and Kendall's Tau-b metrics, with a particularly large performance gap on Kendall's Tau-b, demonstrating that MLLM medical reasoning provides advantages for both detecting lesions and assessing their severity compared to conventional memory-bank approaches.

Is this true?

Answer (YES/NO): NO